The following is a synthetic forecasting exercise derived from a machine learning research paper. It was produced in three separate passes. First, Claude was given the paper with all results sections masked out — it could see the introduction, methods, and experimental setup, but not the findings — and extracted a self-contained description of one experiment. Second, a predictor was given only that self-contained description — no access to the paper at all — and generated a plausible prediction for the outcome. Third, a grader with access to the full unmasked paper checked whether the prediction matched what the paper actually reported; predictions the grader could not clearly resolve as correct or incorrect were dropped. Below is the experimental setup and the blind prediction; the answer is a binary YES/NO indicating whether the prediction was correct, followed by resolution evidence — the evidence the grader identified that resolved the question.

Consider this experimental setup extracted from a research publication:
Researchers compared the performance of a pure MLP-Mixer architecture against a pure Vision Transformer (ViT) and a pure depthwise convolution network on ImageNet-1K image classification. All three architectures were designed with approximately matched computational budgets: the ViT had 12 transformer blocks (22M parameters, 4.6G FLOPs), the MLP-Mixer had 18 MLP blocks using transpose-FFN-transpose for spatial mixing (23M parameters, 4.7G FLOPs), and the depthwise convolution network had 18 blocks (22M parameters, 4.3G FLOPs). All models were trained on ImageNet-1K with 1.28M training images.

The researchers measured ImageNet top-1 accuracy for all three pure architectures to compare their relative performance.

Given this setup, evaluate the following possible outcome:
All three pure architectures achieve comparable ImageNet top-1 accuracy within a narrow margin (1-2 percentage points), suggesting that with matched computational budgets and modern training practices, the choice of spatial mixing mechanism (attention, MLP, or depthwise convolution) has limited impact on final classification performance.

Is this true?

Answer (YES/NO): NO